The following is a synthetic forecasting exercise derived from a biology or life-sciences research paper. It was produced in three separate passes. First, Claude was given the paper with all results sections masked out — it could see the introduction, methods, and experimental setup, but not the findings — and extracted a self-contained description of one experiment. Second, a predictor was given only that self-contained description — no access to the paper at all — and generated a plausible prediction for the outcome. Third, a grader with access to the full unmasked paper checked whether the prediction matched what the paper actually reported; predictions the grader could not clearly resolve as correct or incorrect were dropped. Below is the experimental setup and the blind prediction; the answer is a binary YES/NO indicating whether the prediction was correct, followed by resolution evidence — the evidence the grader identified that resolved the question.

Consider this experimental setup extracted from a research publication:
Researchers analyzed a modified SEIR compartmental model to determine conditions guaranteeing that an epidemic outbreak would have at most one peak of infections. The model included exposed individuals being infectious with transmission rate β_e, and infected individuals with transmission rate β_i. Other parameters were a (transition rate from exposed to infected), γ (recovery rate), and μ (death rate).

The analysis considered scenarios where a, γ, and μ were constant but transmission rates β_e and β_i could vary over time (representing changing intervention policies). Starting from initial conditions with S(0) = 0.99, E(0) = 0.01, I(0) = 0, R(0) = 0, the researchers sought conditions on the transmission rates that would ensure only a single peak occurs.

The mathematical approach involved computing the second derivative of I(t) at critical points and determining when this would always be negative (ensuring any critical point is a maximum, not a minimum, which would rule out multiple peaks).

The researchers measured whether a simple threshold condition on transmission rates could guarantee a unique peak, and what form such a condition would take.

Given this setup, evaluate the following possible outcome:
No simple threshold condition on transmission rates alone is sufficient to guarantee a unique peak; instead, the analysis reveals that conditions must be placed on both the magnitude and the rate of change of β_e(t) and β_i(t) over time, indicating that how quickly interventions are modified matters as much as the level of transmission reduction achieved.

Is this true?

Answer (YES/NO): NO